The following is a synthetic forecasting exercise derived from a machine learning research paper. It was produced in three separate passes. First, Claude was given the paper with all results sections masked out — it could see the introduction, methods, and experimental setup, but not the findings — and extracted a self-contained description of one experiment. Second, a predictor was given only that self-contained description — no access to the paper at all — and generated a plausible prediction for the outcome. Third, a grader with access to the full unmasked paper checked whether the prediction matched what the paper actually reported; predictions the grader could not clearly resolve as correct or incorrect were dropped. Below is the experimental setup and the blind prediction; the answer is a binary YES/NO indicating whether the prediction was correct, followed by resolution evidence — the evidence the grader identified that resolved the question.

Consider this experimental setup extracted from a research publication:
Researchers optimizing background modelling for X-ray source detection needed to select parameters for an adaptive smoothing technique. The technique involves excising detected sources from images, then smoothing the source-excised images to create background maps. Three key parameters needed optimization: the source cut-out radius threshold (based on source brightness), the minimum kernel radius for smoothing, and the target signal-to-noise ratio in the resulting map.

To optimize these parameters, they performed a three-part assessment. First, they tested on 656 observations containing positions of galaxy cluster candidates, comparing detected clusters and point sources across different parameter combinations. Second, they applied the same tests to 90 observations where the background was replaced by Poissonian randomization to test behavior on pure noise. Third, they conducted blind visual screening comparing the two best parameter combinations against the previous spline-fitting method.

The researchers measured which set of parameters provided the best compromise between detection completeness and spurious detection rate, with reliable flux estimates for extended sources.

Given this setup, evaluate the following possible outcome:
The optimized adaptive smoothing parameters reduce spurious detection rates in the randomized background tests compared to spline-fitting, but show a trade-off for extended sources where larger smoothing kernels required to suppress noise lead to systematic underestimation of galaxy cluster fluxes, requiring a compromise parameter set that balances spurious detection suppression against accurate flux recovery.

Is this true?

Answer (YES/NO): NO